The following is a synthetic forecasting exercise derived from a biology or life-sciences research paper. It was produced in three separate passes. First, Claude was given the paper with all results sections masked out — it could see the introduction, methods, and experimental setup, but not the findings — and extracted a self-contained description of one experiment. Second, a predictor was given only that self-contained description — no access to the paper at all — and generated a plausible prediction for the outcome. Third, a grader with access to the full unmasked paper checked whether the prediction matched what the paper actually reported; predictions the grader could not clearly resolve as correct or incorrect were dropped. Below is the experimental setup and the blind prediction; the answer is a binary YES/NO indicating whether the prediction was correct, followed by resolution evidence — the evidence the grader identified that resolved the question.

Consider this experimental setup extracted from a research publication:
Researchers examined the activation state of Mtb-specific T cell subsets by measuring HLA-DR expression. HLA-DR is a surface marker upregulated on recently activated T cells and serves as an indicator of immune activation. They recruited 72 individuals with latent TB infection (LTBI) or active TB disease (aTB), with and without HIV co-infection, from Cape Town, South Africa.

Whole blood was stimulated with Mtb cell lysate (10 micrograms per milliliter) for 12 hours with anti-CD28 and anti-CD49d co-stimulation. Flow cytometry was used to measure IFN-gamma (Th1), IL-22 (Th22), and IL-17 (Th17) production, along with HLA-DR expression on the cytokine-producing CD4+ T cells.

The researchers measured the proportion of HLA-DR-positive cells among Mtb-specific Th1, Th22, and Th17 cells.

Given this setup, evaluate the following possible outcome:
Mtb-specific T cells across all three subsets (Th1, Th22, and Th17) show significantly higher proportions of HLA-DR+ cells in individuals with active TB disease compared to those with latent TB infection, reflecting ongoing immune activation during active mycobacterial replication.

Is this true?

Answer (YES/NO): NO